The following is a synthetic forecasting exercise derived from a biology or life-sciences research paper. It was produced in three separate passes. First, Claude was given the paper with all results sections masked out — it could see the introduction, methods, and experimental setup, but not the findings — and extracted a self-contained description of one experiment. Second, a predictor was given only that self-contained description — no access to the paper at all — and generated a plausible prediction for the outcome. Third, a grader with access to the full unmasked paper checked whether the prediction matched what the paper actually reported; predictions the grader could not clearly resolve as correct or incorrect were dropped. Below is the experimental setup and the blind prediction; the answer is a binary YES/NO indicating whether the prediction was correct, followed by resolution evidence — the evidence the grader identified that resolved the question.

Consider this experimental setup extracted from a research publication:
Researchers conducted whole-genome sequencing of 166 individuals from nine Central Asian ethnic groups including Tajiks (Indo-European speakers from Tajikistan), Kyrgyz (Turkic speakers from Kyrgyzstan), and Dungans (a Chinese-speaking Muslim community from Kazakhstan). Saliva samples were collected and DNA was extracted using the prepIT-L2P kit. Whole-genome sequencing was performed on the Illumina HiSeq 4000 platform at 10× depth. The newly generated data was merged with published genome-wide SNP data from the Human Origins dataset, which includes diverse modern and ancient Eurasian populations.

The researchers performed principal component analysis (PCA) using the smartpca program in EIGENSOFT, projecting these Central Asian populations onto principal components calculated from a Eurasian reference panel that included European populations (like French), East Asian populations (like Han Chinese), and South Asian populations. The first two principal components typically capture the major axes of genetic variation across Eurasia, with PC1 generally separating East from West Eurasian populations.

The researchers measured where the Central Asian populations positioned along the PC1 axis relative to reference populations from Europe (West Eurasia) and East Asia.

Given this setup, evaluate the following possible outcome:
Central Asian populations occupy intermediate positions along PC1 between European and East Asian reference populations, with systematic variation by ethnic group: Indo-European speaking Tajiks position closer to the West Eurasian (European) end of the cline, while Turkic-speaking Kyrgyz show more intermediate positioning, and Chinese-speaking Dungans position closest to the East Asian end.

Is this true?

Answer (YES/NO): YES